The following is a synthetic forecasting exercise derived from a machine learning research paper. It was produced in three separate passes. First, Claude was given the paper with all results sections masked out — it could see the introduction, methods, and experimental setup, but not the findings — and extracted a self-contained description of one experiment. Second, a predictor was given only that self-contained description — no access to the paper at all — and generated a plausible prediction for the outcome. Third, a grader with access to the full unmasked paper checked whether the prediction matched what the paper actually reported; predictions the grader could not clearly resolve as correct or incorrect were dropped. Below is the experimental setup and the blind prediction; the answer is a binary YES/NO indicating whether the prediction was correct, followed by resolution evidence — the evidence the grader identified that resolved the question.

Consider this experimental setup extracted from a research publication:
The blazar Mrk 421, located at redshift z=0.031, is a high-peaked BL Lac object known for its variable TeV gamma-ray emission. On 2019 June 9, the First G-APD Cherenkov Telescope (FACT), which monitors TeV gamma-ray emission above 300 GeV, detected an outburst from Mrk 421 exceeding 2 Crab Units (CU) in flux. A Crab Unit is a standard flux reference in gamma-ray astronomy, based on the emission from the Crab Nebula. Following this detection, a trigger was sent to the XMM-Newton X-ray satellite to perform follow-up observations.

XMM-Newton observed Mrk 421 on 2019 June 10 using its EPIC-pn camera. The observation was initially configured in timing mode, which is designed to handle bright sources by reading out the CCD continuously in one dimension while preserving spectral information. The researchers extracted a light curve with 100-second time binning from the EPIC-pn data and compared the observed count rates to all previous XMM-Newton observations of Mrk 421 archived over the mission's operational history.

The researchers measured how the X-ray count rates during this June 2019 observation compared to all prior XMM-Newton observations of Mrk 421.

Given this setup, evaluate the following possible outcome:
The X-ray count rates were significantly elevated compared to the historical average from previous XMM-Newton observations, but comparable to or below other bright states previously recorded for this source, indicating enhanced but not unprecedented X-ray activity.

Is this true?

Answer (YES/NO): NO